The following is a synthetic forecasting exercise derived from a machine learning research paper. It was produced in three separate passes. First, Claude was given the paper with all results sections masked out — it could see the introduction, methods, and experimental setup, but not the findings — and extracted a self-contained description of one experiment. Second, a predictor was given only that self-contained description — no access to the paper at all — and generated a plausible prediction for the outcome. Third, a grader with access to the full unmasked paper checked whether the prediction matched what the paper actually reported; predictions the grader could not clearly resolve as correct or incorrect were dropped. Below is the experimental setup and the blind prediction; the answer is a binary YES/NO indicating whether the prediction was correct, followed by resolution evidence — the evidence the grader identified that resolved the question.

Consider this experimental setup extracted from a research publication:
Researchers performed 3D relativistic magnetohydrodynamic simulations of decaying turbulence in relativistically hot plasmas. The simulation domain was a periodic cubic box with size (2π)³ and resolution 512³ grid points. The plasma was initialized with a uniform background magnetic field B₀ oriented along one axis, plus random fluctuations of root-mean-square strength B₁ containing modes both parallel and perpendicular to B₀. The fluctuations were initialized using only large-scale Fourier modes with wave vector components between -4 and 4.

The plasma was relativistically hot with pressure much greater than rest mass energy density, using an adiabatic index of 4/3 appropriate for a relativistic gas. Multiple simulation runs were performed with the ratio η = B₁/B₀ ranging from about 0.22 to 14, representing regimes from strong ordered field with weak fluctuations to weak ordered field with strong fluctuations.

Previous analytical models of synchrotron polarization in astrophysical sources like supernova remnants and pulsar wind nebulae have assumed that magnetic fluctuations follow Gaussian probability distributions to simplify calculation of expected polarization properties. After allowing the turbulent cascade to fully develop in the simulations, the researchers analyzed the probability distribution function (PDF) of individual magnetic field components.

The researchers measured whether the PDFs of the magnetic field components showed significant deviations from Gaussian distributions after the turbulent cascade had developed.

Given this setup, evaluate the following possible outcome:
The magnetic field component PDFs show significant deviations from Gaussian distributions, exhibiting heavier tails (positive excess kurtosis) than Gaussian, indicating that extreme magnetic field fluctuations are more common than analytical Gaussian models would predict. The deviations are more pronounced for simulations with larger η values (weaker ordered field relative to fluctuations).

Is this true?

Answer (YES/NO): NO